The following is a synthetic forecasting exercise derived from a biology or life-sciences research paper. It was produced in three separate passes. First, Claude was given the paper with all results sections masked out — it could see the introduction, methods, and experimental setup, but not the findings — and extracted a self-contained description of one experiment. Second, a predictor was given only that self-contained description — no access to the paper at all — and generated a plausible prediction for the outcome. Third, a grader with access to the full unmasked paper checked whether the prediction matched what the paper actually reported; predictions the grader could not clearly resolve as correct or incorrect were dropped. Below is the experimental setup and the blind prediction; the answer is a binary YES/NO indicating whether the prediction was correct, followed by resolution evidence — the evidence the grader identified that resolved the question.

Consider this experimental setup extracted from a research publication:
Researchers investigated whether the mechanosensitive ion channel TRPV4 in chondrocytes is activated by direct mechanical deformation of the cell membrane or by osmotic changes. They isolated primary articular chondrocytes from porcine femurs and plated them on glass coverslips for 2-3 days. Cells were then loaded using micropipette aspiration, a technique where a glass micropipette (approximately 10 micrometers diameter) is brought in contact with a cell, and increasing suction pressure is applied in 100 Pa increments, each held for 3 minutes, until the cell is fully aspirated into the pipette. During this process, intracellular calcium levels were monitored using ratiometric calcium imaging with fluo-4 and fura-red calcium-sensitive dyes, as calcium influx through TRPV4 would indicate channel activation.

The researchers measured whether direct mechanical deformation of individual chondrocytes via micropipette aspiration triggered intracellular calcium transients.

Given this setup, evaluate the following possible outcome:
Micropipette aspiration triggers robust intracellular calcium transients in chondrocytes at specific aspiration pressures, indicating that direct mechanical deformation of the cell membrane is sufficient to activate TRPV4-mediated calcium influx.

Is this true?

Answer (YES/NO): NO